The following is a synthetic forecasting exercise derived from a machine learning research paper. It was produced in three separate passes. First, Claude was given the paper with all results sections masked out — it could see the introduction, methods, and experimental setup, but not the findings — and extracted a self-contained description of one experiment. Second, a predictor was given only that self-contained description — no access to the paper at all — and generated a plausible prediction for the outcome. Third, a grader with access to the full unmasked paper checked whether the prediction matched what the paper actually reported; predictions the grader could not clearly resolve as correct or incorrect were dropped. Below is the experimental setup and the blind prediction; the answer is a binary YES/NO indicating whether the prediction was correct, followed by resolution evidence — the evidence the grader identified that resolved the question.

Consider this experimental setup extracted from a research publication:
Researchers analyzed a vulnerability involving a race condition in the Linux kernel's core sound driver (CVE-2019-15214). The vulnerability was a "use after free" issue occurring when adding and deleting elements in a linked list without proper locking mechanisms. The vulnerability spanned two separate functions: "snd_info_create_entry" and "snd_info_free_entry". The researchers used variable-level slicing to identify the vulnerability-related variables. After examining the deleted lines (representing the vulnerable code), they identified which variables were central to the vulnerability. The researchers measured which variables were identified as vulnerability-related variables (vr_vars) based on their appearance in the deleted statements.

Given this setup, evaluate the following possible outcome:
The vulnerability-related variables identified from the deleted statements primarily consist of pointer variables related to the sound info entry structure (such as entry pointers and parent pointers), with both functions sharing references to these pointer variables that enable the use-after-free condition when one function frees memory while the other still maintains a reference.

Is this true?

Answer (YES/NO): NO